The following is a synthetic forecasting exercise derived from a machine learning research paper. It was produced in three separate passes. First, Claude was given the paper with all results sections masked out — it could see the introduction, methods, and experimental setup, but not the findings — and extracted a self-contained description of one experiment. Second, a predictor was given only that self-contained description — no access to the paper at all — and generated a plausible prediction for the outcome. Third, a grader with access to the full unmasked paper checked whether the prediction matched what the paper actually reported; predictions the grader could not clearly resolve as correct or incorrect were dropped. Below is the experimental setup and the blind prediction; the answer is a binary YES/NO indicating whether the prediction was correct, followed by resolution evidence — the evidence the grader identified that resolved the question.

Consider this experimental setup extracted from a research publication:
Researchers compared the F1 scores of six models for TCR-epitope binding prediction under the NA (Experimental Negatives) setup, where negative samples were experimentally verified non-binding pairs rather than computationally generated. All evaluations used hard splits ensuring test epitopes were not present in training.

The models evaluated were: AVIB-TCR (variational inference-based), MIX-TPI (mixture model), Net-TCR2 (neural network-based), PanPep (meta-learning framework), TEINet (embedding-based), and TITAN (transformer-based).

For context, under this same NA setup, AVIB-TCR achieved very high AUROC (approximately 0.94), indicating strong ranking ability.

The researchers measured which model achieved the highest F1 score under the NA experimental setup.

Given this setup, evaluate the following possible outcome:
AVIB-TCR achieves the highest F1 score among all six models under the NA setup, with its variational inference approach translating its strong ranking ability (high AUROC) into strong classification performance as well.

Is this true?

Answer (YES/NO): NO